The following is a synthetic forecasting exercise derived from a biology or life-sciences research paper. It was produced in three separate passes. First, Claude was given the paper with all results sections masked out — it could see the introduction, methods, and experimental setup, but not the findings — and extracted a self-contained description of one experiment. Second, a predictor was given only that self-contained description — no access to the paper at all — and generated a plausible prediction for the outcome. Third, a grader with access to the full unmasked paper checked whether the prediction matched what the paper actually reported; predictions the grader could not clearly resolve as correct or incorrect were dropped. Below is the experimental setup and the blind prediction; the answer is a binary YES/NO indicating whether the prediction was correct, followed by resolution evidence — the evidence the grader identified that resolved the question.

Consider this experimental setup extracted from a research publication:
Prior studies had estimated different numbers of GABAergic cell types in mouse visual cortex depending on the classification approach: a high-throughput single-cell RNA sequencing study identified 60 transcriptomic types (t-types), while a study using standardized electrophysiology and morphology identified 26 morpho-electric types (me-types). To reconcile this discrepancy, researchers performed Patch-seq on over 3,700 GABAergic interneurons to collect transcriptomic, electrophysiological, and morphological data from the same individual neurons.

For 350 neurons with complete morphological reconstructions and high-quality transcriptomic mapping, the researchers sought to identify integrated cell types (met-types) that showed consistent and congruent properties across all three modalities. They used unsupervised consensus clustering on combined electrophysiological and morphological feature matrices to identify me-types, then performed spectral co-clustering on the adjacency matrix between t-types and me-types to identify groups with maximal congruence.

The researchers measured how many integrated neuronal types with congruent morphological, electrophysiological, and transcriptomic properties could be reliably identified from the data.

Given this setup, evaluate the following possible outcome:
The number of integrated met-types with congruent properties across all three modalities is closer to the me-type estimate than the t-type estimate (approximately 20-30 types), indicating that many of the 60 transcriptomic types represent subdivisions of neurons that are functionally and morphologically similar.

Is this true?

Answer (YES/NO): YES